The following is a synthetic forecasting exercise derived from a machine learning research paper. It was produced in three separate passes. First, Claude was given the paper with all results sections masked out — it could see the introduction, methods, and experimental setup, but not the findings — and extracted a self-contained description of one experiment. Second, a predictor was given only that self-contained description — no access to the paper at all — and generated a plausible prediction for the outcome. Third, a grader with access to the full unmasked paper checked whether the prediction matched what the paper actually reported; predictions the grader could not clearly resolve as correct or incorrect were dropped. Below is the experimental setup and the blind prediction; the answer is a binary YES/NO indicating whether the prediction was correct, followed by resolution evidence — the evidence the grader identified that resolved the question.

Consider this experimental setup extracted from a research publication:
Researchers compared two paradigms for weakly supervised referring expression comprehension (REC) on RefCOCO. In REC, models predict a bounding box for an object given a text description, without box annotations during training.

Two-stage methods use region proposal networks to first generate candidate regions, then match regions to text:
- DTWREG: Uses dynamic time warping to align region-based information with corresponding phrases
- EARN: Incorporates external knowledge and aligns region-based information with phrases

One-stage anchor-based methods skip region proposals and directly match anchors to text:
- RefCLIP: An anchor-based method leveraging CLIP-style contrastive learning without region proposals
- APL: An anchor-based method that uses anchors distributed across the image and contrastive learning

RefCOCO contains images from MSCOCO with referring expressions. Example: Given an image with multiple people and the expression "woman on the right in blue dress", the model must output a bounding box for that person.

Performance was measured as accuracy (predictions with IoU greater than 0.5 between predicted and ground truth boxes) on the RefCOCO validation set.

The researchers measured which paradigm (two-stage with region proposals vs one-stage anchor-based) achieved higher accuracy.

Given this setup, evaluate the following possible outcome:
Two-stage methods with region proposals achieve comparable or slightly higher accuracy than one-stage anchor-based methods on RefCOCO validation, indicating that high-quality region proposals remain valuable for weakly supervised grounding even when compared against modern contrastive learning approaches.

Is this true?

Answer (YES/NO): NO